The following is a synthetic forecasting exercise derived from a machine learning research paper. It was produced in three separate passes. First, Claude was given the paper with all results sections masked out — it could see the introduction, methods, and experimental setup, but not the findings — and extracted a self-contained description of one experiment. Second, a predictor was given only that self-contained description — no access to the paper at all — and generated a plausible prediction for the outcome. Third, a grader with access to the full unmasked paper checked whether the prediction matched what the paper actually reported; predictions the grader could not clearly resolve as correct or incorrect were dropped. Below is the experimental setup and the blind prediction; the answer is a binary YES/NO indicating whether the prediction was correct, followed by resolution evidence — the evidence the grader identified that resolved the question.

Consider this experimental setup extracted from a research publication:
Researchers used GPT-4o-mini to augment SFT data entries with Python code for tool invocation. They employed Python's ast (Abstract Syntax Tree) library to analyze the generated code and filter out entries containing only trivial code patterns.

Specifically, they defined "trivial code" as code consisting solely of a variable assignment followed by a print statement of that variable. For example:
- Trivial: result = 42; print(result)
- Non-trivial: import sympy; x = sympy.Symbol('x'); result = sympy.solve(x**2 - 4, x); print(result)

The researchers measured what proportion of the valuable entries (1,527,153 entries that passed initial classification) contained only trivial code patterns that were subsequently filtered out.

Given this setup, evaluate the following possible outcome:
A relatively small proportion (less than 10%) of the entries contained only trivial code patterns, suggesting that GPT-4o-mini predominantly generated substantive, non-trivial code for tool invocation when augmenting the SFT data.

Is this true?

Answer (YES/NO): YES